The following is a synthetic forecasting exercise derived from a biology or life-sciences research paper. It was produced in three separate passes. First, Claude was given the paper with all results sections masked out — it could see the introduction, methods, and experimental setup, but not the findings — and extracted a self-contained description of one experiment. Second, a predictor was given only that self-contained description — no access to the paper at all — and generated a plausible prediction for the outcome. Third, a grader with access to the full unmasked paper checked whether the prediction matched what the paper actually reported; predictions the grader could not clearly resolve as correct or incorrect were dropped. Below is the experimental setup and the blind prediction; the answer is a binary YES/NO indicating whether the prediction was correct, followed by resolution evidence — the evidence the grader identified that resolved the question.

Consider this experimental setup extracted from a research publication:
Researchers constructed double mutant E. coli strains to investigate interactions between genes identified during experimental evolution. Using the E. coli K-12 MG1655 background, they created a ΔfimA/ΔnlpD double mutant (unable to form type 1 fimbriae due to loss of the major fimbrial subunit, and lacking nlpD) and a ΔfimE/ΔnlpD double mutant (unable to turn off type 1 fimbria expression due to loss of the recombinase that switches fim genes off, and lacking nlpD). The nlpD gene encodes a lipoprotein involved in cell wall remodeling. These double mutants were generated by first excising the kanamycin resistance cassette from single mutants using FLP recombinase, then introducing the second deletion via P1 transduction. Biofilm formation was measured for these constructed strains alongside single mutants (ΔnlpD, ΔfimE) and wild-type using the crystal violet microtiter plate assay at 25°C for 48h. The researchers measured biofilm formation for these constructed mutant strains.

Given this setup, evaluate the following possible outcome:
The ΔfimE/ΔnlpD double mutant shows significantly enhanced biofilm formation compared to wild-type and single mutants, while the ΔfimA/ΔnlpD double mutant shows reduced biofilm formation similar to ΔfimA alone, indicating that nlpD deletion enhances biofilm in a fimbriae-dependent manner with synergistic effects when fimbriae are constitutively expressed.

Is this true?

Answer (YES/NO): NO